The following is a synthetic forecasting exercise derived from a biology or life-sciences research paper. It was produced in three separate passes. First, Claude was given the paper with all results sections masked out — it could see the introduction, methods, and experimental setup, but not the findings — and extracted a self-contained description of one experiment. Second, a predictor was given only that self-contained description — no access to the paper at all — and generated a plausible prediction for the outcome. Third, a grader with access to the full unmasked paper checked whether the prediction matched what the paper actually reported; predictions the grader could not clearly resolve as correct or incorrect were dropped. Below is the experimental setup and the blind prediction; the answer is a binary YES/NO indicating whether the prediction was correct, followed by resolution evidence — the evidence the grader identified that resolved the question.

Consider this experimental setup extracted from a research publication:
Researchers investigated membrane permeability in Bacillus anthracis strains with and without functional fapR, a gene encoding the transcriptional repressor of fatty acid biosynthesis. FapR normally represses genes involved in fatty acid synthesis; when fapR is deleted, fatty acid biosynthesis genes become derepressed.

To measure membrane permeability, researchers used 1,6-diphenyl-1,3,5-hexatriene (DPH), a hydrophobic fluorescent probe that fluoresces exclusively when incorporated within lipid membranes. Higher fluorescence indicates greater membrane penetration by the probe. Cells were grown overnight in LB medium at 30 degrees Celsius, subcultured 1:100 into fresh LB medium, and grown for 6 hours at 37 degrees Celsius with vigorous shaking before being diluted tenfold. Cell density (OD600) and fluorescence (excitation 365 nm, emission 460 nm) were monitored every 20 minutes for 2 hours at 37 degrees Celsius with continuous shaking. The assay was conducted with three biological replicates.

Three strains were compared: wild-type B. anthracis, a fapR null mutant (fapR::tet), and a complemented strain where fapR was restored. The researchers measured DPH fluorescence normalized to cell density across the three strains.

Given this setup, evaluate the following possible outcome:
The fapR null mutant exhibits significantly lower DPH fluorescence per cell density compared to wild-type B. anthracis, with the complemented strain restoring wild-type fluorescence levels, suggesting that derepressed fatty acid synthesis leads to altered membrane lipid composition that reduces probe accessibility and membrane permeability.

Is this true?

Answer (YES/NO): YES